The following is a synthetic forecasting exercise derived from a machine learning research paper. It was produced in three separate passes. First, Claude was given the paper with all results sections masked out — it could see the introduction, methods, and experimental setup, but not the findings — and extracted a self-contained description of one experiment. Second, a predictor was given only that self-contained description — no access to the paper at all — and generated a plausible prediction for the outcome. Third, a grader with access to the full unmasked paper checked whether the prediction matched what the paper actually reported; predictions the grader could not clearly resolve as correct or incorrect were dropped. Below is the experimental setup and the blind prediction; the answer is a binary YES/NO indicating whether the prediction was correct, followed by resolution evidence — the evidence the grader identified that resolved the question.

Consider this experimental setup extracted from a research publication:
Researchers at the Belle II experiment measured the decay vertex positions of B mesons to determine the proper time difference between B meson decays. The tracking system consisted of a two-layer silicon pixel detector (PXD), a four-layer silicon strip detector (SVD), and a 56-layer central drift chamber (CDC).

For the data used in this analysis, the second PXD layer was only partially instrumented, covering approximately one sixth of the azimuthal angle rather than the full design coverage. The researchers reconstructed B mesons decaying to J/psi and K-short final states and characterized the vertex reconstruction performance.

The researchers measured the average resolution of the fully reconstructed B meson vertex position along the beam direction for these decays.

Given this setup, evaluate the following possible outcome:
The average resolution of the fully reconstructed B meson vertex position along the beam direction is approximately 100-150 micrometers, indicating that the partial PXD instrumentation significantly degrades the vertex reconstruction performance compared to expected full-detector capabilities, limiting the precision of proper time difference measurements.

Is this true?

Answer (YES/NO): NO